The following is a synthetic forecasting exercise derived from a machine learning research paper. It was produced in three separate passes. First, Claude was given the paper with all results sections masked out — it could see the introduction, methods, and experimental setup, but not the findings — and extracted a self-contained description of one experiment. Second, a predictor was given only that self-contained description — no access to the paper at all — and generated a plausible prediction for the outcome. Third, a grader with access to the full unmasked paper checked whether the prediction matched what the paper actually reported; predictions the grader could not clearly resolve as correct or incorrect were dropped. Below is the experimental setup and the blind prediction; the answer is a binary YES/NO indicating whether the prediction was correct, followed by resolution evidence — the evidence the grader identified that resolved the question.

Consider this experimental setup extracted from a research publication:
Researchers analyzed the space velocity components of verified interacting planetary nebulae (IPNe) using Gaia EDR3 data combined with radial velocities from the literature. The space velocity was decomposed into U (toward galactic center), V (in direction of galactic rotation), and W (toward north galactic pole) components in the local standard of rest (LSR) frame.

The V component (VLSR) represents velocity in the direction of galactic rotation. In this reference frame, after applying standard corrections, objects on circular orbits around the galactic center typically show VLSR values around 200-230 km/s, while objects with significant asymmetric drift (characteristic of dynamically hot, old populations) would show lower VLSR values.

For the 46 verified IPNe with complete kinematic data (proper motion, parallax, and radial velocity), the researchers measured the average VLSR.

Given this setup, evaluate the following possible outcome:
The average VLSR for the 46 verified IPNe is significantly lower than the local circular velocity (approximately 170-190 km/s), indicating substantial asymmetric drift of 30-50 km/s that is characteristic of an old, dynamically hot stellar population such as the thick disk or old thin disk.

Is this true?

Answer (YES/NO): YES